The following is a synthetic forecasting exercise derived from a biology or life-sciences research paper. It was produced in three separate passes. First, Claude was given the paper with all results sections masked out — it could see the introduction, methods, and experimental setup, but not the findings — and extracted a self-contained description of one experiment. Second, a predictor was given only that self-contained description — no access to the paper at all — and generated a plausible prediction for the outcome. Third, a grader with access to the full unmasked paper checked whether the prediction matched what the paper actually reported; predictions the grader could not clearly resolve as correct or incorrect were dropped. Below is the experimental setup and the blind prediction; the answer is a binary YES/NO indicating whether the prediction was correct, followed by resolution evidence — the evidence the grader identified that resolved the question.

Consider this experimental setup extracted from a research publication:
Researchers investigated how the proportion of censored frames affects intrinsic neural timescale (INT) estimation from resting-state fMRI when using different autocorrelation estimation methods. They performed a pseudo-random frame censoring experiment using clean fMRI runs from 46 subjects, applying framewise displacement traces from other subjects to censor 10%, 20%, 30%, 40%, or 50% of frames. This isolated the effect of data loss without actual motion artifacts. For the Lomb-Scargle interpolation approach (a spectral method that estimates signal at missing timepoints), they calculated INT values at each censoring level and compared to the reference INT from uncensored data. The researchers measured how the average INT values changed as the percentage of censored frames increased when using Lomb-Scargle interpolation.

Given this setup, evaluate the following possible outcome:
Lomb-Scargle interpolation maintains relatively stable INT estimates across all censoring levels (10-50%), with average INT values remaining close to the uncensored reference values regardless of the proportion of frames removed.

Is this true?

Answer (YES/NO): NO